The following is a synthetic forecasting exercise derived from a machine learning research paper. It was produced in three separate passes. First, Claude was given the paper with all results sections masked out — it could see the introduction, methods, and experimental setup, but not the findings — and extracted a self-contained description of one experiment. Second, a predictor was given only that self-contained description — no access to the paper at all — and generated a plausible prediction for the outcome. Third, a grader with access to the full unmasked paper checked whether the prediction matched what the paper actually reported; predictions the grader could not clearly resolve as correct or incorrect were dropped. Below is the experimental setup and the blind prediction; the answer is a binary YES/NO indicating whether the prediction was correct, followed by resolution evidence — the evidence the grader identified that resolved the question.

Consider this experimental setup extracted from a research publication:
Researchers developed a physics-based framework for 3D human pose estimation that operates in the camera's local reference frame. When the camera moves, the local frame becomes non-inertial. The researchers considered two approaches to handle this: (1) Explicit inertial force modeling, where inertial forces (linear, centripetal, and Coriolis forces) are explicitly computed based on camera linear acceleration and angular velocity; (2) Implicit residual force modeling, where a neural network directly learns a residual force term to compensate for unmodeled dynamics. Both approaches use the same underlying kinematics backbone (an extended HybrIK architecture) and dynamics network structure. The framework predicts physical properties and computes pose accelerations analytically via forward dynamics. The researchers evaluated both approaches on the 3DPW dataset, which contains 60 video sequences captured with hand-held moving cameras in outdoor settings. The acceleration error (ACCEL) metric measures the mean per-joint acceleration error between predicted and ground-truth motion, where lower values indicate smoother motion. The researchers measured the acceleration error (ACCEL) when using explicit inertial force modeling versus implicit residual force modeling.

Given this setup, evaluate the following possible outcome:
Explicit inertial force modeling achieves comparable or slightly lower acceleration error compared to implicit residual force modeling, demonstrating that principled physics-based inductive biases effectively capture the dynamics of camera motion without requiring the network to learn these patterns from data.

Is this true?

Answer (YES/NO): NO